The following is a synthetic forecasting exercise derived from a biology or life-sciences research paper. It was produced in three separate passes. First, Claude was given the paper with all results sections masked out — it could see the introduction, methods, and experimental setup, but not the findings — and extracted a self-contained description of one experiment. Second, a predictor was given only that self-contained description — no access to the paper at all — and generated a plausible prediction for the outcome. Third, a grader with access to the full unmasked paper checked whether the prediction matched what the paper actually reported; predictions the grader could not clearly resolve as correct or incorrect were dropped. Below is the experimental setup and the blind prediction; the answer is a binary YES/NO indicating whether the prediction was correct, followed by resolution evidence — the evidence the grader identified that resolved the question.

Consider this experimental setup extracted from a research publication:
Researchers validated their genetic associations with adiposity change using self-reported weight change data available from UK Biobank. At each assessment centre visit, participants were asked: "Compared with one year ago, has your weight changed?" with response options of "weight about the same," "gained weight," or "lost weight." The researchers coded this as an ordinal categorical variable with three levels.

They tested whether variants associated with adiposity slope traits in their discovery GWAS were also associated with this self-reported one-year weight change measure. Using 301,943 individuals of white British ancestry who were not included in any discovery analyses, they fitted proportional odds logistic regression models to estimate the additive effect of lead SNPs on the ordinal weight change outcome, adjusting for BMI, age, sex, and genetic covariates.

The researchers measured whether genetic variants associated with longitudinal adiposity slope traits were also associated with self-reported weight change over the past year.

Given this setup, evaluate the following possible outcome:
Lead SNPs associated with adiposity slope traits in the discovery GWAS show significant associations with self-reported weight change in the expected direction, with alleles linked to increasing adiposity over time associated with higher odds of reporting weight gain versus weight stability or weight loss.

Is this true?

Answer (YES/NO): YES